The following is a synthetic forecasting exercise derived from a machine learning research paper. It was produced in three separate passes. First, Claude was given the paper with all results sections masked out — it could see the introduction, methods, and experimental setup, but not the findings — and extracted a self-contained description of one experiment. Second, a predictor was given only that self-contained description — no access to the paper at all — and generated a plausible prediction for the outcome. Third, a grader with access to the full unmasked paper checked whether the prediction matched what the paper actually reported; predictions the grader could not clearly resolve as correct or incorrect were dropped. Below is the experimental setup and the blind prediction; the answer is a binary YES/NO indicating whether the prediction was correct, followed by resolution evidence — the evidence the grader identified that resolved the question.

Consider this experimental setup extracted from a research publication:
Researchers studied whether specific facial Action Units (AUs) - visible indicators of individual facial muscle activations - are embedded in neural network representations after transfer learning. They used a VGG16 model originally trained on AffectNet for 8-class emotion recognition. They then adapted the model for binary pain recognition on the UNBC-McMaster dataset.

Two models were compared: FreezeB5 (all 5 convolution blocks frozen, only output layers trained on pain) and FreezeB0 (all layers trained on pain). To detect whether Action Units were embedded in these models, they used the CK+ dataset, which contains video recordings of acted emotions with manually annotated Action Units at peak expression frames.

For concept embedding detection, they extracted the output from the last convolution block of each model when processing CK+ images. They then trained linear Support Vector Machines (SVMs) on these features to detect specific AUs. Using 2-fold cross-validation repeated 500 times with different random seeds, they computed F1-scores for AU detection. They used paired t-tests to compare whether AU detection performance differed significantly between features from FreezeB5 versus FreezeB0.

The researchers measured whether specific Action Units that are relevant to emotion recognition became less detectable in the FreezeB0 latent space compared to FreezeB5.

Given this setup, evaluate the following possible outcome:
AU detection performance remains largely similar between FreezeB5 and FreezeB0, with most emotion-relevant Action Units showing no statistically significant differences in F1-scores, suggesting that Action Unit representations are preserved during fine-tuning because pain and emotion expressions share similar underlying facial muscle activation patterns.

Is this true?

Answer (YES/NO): NO